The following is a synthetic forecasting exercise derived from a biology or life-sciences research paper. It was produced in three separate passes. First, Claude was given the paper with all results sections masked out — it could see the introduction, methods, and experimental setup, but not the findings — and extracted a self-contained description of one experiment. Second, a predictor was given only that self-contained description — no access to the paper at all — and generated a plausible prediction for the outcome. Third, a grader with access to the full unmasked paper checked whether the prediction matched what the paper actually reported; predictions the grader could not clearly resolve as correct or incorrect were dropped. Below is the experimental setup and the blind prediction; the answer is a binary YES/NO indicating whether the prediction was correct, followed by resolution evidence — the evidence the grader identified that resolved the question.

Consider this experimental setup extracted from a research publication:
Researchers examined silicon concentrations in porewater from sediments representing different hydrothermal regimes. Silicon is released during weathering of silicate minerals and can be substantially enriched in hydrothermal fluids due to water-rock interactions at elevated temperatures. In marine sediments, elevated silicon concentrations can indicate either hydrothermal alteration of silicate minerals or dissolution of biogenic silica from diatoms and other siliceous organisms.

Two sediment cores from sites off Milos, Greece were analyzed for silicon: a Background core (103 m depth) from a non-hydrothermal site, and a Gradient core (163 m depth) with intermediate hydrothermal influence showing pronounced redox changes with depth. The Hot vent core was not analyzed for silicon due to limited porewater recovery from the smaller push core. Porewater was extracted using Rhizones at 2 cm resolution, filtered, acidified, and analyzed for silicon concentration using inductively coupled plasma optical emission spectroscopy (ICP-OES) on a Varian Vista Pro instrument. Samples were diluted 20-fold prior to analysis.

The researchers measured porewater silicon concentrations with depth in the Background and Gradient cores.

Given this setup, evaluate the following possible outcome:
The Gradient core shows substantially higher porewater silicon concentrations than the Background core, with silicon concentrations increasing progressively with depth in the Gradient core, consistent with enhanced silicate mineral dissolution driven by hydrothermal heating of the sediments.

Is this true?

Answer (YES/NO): NO